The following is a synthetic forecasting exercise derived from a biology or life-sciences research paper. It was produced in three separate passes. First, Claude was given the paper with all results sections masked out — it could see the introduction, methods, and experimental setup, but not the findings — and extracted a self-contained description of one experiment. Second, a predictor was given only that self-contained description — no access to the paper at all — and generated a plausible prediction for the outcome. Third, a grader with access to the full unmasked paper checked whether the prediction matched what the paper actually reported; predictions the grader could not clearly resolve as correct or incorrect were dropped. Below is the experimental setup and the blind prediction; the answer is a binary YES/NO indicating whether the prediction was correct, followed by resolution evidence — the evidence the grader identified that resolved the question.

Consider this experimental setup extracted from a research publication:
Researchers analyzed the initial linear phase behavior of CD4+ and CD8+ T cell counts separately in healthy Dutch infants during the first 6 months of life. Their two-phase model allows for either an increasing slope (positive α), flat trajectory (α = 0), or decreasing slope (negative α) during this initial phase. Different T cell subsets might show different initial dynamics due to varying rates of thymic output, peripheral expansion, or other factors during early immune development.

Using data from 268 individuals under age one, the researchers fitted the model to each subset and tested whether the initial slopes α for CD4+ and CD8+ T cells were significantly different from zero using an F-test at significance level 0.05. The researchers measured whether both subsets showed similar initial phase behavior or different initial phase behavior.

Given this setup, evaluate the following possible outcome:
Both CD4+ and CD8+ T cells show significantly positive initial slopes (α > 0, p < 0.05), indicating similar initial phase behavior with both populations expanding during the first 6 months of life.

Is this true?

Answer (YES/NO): NO